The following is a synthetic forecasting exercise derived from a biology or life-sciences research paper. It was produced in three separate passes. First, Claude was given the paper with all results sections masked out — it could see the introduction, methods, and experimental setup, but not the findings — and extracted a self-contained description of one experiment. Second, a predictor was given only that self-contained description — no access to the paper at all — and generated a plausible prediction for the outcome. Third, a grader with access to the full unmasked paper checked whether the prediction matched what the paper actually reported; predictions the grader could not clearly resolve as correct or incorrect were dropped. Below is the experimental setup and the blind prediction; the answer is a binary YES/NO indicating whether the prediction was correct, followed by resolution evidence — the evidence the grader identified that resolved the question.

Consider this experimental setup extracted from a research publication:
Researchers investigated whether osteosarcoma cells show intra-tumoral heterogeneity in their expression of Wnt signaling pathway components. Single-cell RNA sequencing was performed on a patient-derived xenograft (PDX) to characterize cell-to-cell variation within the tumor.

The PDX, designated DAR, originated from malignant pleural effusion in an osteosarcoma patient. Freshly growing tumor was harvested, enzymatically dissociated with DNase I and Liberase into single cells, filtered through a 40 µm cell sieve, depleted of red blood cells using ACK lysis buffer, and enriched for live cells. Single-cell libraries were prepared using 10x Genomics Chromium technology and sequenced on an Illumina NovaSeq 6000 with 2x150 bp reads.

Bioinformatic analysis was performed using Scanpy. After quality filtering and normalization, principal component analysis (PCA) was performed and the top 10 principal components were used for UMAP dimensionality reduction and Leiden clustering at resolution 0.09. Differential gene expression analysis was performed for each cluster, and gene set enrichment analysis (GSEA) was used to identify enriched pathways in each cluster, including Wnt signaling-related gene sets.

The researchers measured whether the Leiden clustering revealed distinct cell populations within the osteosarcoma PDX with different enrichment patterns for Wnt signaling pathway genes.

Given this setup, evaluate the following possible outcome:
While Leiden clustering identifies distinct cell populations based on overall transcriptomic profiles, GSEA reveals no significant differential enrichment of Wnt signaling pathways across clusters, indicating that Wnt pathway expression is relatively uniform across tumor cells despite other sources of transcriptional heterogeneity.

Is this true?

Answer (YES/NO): NO